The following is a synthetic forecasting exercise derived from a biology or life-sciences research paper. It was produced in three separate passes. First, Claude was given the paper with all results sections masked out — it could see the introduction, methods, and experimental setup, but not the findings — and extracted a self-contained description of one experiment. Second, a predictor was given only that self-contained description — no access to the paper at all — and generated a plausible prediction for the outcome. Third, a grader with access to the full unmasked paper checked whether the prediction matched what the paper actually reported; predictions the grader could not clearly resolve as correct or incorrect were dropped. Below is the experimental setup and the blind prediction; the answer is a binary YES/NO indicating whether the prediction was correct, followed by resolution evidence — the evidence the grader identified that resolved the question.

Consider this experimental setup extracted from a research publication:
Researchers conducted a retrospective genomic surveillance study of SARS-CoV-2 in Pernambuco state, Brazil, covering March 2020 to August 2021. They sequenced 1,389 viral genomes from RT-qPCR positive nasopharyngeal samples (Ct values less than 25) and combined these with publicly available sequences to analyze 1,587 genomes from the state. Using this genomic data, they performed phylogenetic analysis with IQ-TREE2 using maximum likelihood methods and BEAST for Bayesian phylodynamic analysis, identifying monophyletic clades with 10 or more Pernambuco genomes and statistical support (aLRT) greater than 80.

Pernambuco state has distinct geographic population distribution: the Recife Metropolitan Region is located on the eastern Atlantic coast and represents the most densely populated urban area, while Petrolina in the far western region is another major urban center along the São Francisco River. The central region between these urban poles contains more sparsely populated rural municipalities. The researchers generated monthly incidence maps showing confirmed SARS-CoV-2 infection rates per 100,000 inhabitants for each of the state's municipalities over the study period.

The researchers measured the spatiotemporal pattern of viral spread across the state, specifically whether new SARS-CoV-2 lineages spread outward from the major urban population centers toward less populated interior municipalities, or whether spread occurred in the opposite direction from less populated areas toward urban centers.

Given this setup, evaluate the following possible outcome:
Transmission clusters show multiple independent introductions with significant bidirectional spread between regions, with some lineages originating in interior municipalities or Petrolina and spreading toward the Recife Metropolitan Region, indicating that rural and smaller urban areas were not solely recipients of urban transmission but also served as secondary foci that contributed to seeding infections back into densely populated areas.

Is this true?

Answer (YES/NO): NO